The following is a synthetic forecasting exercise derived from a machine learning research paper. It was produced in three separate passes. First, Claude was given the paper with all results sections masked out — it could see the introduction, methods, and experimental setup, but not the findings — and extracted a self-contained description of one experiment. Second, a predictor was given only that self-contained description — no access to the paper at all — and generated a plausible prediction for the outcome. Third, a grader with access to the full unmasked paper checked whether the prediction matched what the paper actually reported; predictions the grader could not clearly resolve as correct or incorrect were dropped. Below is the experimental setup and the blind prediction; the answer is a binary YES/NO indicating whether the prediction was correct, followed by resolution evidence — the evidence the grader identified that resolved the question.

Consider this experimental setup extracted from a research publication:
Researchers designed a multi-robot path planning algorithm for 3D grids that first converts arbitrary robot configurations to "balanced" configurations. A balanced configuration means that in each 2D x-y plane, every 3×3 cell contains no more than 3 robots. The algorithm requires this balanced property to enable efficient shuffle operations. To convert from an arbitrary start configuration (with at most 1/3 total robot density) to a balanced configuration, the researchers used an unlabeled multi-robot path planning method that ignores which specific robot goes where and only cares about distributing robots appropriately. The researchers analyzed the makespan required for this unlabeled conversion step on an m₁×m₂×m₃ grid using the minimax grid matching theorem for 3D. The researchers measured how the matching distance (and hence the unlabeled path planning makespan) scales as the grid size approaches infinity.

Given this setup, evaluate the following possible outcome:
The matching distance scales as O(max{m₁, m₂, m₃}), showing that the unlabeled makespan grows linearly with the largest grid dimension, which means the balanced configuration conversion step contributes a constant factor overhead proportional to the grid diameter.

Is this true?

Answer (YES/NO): NO